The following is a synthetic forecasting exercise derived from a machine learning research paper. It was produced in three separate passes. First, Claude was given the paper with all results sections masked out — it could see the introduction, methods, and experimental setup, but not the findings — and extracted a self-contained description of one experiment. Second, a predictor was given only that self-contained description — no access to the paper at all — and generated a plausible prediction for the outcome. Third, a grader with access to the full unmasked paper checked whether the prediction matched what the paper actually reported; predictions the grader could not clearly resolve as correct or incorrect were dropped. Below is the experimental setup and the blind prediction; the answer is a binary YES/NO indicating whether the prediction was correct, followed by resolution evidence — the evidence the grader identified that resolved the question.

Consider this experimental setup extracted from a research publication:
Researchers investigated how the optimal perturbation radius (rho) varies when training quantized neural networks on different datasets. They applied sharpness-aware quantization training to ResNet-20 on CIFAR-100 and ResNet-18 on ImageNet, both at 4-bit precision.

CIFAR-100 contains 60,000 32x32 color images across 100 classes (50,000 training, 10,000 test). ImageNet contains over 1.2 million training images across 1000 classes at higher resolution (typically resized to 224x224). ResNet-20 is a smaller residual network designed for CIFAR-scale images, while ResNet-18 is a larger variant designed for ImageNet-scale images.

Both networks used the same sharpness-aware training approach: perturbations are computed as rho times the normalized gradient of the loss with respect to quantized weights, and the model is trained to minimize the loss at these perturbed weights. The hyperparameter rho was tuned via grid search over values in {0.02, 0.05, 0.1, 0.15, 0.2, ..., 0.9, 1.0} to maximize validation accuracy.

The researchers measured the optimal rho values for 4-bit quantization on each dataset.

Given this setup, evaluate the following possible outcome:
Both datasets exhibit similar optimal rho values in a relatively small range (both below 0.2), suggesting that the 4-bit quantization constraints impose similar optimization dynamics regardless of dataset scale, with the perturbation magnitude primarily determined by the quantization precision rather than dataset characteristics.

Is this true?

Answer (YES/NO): NO